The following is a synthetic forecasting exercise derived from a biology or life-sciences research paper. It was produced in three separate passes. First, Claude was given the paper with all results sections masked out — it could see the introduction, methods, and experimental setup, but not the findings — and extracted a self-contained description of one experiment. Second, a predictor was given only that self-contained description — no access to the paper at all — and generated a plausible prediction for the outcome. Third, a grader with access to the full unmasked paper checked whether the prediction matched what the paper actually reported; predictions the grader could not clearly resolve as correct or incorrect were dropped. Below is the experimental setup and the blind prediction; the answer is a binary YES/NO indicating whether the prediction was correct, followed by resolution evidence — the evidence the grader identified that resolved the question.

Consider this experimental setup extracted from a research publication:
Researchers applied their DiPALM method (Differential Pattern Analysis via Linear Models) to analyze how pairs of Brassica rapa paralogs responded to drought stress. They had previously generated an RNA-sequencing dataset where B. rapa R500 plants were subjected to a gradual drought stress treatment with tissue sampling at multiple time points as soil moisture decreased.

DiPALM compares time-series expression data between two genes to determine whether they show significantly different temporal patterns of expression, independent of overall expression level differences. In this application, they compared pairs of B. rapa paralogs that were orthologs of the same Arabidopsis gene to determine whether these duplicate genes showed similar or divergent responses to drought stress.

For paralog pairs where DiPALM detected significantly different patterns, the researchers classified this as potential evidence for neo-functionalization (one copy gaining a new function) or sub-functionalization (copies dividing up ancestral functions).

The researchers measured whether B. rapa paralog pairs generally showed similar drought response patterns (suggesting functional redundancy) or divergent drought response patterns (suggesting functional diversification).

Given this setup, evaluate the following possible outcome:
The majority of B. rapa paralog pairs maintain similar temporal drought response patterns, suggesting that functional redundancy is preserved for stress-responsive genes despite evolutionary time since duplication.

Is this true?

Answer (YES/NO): NO